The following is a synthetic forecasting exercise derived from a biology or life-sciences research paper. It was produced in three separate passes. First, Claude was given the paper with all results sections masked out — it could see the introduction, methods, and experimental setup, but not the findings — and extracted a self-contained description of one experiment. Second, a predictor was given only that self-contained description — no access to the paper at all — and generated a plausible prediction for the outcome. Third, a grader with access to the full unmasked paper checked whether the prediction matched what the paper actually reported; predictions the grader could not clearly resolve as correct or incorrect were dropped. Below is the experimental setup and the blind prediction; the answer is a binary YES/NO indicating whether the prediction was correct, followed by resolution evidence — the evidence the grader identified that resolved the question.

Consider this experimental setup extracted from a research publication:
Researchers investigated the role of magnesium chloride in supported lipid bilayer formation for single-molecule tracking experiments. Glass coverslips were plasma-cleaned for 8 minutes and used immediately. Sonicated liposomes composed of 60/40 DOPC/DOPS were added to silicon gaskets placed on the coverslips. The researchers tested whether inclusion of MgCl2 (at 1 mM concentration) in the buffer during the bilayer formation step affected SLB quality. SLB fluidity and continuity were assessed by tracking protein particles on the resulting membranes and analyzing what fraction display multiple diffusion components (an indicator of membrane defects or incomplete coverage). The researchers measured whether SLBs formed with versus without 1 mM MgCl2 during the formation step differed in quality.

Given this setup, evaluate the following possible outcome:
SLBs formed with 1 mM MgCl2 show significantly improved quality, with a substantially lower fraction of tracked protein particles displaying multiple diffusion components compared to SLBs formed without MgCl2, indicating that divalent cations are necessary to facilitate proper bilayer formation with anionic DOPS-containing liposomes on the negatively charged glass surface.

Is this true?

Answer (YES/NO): YES